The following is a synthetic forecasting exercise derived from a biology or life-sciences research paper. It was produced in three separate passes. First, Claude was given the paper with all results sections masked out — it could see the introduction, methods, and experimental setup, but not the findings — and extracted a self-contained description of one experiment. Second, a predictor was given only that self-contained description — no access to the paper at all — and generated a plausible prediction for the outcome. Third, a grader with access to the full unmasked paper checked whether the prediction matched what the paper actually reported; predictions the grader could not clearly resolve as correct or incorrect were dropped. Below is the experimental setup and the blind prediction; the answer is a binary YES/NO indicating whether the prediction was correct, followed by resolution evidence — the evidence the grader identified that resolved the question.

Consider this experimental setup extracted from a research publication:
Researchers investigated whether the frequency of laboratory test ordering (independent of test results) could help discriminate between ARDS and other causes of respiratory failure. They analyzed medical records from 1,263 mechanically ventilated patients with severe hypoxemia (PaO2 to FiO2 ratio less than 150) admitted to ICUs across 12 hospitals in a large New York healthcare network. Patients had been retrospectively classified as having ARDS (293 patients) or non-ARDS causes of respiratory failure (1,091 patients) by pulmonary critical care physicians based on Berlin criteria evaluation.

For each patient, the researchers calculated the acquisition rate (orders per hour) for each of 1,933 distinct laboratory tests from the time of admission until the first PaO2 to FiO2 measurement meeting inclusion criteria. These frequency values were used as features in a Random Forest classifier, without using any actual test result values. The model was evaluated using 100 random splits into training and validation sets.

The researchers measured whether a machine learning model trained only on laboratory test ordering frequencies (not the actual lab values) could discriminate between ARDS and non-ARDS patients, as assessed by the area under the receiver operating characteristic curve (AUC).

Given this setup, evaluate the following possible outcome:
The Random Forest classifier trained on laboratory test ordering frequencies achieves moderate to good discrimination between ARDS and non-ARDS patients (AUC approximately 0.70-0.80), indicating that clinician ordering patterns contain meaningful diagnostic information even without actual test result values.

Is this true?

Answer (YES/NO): YES